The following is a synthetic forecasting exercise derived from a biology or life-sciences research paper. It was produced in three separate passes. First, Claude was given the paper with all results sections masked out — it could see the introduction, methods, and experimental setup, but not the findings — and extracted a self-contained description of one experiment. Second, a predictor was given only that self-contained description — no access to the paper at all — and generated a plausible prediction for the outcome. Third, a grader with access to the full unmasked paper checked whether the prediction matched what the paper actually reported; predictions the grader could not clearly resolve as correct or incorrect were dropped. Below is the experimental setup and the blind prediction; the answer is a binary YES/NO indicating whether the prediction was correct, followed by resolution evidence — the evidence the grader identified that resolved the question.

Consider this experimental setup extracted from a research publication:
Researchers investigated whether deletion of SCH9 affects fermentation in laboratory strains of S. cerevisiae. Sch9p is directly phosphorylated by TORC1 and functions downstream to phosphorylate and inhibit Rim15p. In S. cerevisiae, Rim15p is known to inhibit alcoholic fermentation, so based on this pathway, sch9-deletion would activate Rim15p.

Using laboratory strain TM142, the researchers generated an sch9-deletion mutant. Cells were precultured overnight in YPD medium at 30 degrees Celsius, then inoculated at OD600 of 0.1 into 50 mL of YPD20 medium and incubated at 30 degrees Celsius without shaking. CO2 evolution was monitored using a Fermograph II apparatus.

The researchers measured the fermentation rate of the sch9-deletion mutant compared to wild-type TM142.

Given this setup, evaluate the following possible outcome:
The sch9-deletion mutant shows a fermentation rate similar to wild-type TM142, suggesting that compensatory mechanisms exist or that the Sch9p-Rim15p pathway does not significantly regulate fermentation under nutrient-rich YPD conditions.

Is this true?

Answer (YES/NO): NO